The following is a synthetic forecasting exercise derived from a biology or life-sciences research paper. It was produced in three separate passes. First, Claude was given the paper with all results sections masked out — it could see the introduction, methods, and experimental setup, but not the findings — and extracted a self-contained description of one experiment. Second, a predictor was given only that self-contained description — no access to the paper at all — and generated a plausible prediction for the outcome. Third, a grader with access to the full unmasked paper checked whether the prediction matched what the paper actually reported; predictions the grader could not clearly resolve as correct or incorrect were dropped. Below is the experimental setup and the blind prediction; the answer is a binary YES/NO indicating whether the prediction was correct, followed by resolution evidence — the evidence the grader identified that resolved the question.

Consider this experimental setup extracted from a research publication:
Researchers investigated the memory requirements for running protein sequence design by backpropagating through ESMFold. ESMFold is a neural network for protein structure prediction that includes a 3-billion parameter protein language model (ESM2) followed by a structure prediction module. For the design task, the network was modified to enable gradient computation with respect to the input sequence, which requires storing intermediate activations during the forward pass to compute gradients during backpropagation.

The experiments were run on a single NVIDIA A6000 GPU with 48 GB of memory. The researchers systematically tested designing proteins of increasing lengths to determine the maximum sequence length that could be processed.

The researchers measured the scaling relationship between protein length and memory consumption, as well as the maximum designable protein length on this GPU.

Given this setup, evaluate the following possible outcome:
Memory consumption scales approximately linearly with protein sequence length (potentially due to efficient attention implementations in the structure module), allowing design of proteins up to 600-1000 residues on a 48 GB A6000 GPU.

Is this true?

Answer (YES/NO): NO